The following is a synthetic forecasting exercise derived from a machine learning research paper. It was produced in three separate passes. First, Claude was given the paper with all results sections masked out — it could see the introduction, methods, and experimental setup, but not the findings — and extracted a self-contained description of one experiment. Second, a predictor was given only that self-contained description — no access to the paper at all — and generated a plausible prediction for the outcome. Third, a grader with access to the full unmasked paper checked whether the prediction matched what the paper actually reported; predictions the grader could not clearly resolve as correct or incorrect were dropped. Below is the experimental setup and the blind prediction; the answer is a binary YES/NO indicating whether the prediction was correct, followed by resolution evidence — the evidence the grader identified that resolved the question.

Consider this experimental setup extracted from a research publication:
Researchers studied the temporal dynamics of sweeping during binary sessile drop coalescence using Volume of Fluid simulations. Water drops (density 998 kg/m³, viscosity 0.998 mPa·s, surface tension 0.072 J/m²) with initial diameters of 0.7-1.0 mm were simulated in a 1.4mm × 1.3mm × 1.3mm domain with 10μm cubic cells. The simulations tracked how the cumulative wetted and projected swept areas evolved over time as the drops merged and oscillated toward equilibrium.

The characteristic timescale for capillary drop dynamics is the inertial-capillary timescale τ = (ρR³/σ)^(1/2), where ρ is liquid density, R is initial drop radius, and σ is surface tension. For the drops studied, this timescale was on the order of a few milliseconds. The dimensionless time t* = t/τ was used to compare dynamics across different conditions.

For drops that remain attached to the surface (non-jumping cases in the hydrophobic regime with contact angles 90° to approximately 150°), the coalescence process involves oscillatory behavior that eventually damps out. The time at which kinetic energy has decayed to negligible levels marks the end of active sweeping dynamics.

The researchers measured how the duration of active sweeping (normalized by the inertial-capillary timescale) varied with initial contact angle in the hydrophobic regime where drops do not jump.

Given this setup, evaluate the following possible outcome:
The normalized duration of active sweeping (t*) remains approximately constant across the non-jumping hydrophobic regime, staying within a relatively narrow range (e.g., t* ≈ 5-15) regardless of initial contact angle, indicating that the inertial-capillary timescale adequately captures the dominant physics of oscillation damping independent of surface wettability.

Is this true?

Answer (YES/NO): NO